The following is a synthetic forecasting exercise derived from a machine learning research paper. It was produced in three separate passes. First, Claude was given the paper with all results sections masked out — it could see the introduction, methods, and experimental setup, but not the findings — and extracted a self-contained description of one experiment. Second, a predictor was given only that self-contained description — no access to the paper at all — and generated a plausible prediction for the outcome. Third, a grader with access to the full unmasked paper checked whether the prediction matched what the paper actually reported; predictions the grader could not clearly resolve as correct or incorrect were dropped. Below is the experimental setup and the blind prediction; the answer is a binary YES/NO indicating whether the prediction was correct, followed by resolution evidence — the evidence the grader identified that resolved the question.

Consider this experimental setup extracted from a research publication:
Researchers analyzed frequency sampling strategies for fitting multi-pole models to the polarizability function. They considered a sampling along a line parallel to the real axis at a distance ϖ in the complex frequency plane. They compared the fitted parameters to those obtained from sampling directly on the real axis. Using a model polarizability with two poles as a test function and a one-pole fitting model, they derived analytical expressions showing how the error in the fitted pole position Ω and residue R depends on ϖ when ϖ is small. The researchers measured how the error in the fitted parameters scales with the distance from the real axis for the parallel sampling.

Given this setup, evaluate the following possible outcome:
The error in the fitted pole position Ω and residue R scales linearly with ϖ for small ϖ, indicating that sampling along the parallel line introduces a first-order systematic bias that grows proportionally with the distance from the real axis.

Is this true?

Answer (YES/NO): YES